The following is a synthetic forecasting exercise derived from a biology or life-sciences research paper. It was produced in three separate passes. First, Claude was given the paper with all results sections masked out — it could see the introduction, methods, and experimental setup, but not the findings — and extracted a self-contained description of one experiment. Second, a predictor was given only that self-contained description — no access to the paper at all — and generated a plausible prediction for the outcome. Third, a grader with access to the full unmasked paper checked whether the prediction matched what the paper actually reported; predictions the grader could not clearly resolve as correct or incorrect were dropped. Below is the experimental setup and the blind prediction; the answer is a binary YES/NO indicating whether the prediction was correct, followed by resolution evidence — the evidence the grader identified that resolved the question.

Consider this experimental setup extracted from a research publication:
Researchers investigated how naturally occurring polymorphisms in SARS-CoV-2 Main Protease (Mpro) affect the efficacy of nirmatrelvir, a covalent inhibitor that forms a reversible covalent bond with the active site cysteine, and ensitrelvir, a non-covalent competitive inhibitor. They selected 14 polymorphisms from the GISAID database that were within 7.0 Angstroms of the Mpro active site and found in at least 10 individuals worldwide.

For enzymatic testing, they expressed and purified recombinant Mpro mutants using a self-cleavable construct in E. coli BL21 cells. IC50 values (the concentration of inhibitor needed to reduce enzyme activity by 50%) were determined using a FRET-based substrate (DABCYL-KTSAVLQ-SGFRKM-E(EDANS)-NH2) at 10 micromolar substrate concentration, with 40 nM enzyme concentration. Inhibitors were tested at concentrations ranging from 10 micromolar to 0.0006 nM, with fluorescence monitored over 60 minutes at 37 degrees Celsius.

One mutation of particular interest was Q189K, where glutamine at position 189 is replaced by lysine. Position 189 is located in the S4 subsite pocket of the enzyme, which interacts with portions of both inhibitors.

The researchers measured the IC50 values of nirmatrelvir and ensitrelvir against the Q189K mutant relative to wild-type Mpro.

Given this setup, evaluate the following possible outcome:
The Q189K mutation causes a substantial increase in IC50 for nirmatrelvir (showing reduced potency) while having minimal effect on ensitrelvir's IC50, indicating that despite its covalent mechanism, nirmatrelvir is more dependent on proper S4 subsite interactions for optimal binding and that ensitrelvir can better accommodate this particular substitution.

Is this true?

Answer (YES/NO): YES